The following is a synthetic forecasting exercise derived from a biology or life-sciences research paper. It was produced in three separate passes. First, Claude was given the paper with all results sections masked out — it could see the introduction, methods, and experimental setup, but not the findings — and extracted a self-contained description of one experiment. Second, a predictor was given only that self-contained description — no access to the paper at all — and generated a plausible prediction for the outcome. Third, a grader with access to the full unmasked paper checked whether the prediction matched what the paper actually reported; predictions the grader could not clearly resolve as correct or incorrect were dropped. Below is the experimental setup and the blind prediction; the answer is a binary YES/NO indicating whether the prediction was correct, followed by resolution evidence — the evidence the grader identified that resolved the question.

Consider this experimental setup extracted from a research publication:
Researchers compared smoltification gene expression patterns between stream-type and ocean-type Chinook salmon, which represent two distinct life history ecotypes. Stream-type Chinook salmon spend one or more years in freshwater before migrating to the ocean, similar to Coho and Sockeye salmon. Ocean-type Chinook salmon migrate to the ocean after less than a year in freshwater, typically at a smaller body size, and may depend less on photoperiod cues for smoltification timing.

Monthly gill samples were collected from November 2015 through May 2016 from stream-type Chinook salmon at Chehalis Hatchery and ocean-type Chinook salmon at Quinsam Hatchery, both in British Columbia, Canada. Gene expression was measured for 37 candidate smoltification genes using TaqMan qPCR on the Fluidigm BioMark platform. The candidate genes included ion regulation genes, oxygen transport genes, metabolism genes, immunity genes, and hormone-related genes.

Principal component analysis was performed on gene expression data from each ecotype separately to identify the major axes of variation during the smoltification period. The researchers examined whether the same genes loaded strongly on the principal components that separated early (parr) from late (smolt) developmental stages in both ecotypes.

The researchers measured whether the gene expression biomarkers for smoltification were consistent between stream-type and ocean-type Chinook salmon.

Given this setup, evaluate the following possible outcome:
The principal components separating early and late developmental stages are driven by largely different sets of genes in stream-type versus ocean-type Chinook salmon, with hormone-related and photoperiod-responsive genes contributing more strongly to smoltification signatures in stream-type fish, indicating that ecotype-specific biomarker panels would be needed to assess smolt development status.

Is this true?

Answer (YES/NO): NO